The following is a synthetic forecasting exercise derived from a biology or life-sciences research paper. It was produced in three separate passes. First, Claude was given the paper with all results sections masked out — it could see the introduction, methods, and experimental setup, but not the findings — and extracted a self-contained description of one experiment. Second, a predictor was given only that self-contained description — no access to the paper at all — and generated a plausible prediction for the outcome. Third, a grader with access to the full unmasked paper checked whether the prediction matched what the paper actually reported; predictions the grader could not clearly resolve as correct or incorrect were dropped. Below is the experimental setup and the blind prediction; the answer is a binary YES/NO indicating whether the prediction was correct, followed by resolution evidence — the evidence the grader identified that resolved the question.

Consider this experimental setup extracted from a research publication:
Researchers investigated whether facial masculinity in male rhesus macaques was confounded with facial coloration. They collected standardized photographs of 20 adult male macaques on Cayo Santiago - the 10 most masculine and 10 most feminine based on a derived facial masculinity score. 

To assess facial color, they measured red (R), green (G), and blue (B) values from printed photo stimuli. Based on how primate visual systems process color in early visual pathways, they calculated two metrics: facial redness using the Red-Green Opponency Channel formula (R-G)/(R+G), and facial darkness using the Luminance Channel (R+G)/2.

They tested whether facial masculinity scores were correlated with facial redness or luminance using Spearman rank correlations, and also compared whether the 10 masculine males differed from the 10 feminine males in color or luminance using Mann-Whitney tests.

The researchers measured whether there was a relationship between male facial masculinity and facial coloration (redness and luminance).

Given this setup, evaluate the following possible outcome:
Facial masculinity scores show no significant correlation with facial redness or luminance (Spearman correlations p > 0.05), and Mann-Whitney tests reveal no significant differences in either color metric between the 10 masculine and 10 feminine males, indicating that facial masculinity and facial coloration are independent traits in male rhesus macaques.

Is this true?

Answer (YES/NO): YES